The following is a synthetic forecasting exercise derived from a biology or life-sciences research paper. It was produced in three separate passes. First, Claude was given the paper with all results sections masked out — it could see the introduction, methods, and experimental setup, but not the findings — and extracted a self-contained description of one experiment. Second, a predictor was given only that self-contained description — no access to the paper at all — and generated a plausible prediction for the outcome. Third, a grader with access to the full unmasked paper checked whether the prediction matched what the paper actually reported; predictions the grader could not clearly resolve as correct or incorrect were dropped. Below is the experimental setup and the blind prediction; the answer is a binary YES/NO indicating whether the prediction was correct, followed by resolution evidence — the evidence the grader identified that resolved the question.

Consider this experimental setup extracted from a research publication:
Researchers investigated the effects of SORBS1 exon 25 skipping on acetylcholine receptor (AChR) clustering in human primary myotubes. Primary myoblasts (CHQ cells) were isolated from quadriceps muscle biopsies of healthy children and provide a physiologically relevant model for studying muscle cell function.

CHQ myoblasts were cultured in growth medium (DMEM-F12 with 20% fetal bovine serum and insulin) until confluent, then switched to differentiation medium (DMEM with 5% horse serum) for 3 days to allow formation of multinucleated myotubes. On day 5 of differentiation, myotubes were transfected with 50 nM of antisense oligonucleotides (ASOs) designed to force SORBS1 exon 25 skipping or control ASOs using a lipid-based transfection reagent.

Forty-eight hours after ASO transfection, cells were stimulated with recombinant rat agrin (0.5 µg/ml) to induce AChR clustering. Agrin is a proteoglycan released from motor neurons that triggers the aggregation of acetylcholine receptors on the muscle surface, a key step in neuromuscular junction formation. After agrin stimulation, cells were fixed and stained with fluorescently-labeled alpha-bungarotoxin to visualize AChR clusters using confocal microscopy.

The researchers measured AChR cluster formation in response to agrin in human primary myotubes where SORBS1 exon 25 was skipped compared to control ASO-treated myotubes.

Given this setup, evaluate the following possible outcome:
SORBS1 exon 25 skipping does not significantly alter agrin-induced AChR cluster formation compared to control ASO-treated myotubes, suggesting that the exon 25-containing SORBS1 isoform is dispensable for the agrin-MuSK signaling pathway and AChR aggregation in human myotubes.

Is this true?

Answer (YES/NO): NO